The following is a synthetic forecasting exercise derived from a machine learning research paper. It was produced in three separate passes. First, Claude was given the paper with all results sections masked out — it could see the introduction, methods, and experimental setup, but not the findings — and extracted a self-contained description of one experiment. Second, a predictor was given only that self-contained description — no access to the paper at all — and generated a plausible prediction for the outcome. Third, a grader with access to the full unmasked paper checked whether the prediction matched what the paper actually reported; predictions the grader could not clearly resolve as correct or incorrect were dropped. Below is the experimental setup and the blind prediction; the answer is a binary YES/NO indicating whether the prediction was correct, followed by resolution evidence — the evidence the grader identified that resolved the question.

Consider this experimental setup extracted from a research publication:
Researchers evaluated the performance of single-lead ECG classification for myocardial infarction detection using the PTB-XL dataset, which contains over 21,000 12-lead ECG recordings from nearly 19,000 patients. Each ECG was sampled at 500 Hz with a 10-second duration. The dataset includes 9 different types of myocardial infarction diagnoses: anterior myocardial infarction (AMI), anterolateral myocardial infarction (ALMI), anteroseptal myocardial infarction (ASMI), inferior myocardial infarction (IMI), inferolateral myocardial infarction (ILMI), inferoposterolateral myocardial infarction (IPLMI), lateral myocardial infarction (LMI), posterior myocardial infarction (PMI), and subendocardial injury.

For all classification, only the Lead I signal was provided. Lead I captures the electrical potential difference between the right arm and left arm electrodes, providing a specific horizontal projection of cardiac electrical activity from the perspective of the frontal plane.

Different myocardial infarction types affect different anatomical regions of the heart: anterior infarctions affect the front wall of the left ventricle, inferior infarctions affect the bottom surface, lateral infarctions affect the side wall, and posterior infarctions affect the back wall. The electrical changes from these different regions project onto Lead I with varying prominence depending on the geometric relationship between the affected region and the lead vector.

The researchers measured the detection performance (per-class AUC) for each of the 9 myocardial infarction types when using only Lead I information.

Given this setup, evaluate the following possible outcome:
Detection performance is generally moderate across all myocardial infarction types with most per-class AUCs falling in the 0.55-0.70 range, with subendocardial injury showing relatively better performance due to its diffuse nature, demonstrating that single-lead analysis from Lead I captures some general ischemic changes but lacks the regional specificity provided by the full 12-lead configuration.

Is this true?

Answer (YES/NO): NO